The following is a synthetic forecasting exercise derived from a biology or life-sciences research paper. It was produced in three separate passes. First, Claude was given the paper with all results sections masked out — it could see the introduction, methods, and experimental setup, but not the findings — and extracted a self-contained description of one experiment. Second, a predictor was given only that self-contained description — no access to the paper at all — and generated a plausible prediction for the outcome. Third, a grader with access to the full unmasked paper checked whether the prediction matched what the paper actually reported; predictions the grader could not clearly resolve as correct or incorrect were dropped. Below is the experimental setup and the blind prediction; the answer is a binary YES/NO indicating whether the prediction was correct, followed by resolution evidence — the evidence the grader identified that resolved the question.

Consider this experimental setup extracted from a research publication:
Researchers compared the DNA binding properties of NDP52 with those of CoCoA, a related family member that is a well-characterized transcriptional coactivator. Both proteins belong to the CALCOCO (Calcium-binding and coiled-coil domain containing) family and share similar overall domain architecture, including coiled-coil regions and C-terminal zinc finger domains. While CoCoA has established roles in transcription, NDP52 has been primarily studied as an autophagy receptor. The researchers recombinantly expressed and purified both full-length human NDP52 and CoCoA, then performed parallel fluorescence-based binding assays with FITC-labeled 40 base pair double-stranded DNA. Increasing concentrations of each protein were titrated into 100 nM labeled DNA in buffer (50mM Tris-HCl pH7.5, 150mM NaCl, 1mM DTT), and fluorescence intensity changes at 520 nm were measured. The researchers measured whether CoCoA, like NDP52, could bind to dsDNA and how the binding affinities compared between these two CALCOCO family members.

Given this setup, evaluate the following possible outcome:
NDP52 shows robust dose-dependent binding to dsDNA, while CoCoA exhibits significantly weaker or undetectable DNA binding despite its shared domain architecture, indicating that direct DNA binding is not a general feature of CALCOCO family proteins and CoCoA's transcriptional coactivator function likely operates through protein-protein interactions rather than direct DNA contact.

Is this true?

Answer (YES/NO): NO